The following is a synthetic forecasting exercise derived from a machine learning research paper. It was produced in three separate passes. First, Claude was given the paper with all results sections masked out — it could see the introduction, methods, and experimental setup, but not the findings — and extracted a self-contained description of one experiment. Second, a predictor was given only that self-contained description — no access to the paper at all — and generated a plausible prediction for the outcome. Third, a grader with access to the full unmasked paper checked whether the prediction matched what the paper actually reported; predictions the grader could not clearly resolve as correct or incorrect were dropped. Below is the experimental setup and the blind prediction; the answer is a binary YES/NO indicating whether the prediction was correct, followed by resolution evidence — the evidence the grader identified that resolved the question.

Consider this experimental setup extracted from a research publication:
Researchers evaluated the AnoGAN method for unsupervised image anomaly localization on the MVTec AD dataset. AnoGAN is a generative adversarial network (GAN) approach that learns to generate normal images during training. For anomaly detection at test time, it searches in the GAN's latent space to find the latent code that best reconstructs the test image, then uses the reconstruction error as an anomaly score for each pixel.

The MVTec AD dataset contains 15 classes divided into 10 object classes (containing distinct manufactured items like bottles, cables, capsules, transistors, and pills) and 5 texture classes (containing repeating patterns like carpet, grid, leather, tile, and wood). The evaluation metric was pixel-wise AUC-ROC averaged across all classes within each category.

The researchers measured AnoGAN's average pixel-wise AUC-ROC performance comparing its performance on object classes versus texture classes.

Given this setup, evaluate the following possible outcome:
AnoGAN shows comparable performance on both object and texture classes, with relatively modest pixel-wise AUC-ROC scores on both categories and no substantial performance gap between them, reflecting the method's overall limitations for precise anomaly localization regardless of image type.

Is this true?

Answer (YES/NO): NO